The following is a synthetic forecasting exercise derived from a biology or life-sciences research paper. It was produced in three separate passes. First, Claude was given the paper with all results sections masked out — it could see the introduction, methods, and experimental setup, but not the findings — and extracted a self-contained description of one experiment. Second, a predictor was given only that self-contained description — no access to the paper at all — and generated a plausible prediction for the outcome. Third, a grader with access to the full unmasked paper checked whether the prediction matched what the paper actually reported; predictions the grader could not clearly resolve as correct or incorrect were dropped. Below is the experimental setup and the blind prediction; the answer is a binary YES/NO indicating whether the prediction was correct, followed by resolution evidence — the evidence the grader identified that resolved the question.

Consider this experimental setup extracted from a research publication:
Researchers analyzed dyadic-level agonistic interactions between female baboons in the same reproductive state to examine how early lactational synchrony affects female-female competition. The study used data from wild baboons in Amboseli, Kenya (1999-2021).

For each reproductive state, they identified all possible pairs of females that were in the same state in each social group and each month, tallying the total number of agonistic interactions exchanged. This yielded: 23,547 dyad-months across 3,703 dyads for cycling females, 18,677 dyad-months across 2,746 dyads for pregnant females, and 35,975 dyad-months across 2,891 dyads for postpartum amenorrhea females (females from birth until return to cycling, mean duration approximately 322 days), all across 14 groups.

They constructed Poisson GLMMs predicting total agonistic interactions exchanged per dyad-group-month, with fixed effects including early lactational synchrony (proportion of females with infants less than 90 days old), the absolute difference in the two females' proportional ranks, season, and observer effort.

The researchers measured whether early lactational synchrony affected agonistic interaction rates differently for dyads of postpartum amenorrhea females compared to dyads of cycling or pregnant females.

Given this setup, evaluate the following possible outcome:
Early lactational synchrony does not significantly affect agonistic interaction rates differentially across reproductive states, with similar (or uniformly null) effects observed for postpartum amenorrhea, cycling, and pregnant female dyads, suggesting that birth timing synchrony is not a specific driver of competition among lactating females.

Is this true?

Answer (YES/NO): NO